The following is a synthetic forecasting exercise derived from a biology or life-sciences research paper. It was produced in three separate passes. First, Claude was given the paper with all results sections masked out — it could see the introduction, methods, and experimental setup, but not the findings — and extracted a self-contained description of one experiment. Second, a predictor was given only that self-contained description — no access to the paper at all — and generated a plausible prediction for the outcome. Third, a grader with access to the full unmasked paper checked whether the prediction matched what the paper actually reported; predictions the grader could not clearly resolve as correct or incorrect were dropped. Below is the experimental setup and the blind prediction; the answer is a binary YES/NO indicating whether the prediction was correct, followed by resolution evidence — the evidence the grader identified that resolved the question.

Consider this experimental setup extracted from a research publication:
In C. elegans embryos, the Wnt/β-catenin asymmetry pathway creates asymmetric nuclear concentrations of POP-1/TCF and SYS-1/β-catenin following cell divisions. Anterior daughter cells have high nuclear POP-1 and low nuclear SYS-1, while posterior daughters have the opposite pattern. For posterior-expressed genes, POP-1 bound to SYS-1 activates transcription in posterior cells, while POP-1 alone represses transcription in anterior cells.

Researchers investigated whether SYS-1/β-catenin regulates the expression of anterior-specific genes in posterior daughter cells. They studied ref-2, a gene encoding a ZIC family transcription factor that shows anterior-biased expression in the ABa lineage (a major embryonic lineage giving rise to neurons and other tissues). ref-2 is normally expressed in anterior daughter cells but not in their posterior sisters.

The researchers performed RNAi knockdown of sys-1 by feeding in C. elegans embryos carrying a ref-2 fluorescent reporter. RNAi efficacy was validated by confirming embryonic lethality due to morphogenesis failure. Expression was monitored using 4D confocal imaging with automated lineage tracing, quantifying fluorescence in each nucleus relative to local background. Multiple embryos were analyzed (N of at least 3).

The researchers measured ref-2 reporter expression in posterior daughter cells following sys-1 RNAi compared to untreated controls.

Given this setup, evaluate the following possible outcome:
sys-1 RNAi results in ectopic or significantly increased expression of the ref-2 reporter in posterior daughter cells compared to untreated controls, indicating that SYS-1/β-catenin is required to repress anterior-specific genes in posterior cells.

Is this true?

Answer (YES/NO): YES